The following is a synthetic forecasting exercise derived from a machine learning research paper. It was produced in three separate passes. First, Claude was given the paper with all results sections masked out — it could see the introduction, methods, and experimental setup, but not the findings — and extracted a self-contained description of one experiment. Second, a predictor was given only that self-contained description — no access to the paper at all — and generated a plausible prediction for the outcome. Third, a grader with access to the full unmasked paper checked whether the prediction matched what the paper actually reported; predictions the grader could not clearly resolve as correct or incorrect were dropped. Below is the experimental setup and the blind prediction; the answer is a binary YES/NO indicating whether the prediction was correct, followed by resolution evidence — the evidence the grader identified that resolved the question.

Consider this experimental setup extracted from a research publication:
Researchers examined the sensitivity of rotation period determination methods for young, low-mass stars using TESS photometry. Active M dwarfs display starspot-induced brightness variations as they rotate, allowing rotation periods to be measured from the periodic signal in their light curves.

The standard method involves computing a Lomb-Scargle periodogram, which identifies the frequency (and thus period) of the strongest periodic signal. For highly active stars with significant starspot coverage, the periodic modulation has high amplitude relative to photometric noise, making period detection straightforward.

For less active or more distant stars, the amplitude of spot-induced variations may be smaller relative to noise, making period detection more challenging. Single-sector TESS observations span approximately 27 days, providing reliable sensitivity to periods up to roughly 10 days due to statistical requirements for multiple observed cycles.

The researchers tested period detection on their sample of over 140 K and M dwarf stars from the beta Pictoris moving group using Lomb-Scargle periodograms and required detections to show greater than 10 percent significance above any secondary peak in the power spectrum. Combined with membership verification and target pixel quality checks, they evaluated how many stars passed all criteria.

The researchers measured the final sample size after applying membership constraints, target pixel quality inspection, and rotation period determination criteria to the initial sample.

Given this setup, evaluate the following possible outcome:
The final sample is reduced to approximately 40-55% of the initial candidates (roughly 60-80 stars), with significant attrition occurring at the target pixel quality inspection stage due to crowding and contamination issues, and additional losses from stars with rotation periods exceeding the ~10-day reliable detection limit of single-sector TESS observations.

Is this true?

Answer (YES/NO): NO